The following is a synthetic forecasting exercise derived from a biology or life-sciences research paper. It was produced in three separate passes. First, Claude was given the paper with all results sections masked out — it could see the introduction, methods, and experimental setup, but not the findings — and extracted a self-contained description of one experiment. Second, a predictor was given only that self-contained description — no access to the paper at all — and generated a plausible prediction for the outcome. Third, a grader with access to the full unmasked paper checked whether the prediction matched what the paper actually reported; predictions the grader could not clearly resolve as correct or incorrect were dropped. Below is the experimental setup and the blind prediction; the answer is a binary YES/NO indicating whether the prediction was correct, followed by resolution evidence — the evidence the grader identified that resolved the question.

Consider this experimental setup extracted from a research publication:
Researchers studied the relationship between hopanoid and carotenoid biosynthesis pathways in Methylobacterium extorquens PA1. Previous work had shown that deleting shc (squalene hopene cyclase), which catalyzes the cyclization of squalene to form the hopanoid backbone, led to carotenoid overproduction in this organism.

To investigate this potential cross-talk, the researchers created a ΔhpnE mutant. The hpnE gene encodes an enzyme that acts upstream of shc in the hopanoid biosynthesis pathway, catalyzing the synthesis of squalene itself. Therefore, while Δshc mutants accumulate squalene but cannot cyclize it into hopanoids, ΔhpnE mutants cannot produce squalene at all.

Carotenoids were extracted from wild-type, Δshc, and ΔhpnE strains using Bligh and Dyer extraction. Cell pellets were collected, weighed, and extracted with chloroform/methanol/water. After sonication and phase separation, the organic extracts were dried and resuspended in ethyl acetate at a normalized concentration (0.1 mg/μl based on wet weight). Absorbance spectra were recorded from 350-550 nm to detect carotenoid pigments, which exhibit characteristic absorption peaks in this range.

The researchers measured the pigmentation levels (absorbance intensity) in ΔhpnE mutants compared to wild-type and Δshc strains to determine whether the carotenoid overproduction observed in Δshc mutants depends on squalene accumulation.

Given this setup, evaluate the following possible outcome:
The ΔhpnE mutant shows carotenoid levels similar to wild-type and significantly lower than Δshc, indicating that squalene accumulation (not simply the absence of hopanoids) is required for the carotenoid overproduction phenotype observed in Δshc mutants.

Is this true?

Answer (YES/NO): NO